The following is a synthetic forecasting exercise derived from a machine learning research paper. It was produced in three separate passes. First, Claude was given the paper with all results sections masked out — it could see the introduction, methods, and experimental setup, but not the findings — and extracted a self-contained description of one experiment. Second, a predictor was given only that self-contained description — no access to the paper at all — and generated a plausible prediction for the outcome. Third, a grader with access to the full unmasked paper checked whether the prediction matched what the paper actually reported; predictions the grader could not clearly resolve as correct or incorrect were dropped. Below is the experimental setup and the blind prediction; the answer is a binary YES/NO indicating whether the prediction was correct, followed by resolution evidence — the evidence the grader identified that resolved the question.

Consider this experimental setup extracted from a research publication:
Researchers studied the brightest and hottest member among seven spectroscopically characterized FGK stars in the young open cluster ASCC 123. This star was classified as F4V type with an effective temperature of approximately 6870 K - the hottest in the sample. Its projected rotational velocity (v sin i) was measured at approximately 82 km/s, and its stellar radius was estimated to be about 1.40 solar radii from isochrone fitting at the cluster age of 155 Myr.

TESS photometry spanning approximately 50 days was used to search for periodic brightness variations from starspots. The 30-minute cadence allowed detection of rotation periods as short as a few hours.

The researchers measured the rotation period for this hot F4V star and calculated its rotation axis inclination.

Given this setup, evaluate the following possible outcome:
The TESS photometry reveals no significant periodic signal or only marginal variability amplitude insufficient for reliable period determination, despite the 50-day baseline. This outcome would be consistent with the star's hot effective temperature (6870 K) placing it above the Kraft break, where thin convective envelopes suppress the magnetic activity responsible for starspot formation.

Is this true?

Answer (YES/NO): NO